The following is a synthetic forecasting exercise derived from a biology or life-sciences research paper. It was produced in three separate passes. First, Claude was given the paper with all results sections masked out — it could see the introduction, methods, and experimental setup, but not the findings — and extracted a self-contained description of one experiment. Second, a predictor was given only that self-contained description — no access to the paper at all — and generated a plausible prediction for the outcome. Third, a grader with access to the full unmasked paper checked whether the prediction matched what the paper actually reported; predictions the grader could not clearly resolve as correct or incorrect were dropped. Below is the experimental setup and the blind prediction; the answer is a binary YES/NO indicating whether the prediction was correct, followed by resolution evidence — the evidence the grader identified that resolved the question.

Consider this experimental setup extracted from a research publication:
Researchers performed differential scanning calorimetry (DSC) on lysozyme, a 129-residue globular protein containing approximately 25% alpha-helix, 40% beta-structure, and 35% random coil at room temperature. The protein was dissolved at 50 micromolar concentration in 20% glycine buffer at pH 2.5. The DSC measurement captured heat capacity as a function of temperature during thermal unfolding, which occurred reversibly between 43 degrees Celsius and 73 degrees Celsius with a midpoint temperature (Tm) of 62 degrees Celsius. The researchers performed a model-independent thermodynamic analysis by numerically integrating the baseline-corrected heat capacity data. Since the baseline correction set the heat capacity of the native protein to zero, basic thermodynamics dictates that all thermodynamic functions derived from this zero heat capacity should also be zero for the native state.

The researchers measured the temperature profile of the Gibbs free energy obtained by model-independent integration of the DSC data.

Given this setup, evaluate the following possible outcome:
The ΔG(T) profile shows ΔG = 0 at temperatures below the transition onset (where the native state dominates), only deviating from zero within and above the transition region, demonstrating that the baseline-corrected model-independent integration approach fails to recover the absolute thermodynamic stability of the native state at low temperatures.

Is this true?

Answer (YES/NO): NO